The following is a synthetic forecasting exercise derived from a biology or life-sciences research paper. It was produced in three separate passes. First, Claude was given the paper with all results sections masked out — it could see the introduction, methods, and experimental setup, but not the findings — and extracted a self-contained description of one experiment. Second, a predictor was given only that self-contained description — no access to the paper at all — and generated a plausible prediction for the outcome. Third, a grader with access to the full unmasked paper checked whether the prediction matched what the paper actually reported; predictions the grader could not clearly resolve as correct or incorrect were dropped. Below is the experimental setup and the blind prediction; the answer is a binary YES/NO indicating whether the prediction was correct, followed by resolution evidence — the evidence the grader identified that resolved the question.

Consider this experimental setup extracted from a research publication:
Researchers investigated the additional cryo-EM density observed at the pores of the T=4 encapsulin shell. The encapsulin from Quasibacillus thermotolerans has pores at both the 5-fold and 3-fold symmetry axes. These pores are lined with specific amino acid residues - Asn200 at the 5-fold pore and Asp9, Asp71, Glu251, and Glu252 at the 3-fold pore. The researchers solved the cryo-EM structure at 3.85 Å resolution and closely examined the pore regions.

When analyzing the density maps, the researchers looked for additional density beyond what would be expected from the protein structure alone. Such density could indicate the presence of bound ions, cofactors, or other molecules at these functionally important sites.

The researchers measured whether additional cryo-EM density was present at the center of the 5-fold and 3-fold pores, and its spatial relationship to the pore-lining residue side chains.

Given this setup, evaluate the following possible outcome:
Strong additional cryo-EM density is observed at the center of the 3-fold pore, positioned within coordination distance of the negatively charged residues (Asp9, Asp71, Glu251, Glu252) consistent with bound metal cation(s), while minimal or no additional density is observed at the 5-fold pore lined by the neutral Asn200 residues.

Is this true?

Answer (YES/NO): NO